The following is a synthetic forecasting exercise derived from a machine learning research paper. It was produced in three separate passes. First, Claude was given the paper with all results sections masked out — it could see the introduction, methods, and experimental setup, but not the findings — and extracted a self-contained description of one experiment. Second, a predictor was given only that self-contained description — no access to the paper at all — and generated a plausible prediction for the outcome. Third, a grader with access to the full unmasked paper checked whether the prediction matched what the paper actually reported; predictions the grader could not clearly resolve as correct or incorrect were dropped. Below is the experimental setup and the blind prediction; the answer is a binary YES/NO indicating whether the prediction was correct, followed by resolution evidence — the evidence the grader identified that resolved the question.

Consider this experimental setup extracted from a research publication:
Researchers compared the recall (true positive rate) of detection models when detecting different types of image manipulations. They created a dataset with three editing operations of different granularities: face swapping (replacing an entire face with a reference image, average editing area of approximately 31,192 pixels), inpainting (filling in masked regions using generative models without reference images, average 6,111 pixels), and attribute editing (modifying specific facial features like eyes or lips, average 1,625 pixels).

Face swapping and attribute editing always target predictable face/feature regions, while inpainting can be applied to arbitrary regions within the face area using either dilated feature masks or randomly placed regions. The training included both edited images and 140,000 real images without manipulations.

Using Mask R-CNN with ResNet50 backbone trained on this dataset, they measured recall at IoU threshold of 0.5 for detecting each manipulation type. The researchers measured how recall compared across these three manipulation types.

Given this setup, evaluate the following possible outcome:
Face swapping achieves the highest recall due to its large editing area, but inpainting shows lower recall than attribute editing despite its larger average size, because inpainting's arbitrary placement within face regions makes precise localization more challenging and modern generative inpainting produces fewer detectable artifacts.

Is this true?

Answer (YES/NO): YES